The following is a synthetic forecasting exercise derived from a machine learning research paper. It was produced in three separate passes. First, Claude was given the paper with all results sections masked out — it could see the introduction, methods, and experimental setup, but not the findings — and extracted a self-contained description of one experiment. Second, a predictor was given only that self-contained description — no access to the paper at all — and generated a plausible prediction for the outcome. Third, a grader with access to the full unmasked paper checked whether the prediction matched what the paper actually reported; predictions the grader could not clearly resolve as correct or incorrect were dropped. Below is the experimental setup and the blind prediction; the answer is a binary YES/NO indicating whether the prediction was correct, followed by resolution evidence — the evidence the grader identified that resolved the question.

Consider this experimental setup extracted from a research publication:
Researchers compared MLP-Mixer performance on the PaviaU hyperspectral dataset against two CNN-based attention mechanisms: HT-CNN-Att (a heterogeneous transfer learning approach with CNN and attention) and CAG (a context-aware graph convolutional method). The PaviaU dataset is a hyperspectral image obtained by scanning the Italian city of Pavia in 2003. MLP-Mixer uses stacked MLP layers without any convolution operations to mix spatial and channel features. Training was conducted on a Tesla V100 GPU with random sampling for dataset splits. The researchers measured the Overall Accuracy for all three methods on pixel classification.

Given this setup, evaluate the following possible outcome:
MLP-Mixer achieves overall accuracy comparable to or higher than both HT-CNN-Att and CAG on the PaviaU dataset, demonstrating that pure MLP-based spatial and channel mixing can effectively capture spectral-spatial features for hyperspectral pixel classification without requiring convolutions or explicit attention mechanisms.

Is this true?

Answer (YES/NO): YES